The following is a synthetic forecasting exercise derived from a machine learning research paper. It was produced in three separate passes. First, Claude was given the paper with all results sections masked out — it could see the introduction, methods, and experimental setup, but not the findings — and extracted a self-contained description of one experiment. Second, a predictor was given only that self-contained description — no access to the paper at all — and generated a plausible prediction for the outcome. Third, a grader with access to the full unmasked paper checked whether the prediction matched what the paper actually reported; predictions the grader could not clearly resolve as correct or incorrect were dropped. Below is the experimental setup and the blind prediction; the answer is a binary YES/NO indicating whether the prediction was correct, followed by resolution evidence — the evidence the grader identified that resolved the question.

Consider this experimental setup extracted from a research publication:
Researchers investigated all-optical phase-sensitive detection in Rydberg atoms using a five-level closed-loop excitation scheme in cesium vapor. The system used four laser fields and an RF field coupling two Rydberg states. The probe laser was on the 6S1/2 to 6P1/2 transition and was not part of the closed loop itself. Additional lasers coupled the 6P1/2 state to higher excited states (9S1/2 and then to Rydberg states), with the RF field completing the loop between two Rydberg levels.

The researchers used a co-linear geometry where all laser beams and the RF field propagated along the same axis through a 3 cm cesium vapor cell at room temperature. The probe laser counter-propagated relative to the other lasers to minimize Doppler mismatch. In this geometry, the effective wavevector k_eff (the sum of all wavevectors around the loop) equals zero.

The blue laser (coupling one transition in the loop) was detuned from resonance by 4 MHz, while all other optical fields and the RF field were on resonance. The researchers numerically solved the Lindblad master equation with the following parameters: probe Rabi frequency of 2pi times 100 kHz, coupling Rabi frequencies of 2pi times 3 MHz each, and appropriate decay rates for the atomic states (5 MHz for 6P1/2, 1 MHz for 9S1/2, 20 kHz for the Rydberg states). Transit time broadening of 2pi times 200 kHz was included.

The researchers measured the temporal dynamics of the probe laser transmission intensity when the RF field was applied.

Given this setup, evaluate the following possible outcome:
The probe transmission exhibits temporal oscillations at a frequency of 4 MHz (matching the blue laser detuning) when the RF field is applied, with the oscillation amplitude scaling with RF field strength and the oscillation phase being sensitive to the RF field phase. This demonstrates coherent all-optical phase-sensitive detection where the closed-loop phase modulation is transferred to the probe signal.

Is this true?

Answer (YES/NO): YES